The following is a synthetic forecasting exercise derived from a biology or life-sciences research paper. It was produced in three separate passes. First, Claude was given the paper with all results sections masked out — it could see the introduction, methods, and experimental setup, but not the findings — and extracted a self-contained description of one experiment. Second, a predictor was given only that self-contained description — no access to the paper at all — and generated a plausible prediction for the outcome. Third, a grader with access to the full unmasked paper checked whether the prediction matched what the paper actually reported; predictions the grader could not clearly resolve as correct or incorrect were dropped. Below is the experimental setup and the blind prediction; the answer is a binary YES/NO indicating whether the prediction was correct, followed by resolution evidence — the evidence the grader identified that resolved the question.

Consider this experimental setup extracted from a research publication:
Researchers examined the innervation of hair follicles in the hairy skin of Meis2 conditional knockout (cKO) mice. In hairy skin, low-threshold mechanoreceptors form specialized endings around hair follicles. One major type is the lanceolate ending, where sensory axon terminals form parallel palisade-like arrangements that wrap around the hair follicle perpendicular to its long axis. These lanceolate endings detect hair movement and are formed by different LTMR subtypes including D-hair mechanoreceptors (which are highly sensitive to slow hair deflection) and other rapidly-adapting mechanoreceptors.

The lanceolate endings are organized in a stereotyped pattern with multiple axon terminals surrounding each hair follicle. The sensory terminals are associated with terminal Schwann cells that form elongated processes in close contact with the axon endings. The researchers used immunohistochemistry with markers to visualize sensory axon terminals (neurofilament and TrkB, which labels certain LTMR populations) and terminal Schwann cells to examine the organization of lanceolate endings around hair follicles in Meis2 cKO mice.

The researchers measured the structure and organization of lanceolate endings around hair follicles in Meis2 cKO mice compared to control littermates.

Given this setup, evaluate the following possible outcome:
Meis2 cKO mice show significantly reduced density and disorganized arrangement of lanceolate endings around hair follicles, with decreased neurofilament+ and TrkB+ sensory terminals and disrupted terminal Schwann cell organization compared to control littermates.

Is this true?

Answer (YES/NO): NO